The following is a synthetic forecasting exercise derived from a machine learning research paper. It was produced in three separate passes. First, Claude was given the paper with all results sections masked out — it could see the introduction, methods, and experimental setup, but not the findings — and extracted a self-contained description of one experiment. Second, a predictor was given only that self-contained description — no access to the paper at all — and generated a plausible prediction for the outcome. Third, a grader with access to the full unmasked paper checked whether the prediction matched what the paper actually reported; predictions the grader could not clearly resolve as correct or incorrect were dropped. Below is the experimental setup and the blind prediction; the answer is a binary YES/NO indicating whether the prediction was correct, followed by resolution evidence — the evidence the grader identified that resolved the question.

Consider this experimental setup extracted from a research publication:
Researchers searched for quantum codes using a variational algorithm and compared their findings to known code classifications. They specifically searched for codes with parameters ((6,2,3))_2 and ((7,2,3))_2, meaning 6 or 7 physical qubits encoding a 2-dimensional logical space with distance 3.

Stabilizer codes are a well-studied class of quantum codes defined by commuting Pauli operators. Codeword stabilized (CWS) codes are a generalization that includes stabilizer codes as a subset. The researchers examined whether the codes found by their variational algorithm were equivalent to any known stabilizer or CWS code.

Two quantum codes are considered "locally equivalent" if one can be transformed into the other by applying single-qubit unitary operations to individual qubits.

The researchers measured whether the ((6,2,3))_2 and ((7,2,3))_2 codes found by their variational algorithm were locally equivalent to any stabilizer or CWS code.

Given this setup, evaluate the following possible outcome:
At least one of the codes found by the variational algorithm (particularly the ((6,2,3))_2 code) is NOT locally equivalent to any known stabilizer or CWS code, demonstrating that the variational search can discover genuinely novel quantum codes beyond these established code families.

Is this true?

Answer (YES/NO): YES